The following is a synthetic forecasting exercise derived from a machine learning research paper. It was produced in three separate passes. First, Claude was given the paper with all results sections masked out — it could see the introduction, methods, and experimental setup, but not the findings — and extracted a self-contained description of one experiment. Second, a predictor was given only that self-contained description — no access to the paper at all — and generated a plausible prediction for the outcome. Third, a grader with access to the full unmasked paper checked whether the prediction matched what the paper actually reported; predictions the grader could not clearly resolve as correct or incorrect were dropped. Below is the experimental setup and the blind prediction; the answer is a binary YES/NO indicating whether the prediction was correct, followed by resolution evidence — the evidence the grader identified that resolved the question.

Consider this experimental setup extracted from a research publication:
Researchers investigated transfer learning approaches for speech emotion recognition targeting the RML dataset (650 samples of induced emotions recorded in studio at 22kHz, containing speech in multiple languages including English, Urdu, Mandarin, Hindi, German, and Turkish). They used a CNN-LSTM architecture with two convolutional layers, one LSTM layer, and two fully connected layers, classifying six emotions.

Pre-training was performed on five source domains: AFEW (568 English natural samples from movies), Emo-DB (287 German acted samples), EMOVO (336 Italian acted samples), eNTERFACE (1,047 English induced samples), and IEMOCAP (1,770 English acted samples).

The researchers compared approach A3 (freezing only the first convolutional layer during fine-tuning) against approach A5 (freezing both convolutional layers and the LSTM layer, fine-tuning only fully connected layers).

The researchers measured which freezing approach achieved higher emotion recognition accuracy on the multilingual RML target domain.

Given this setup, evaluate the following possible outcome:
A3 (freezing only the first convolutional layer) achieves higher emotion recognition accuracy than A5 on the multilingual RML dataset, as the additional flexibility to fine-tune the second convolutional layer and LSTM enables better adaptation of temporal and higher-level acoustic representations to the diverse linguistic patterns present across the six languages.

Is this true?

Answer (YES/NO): YES